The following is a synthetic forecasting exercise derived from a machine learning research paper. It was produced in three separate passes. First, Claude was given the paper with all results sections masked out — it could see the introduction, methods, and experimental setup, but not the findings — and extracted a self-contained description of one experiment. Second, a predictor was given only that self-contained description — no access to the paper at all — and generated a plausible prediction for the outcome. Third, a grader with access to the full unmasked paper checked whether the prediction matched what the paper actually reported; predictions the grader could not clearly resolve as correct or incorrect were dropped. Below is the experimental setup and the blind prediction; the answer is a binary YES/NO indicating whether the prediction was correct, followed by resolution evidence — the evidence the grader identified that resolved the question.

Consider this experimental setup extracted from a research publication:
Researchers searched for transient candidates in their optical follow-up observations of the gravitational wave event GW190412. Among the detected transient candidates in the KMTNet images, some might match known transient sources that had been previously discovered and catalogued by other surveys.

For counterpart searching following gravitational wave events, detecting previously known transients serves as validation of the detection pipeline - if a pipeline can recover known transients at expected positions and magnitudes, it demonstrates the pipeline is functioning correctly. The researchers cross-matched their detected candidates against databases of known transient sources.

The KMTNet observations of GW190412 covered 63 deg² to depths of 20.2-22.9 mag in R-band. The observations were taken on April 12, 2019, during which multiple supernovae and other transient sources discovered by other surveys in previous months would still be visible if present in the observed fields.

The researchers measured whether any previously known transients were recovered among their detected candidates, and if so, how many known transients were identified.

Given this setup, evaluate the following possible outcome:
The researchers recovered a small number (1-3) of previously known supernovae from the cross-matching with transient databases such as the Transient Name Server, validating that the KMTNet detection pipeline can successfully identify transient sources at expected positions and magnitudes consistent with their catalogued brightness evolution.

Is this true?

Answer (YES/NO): YES